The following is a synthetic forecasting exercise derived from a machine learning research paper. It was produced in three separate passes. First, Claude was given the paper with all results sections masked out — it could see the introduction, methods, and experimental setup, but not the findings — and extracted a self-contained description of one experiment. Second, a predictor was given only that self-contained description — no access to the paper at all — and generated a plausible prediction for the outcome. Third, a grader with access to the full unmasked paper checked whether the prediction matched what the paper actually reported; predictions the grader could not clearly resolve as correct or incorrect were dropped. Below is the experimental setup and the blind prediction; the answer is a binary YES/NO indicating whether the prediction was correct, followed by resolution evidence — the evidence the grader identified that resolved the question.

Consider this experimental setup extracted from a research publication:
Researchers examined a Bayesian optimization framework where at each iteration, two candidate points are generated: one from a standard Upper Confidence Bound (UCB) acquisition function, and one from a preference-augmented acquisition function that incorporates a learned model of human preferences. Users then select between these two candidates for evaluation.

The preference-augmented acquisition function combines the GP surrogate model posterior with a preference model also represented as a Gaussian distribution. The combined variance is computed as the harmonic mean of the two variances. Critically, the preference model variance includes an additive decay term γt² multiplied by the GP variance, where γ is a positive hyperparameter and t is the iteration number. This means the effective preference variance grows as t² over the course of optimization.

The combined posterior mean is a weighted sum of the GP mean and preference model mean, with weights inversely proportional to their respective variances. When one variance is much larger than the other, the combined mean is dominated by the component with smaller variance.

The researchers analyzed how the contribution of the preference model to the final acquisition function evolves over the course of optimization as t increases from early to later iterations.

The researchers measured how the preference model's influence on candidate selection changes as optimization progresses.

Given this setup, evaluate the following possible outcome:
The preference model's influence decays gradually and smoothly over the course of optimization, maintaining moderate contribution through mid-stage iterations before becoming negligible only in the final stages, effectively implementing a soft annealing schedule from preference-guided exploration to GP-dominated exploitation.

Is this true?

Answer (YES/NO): NO